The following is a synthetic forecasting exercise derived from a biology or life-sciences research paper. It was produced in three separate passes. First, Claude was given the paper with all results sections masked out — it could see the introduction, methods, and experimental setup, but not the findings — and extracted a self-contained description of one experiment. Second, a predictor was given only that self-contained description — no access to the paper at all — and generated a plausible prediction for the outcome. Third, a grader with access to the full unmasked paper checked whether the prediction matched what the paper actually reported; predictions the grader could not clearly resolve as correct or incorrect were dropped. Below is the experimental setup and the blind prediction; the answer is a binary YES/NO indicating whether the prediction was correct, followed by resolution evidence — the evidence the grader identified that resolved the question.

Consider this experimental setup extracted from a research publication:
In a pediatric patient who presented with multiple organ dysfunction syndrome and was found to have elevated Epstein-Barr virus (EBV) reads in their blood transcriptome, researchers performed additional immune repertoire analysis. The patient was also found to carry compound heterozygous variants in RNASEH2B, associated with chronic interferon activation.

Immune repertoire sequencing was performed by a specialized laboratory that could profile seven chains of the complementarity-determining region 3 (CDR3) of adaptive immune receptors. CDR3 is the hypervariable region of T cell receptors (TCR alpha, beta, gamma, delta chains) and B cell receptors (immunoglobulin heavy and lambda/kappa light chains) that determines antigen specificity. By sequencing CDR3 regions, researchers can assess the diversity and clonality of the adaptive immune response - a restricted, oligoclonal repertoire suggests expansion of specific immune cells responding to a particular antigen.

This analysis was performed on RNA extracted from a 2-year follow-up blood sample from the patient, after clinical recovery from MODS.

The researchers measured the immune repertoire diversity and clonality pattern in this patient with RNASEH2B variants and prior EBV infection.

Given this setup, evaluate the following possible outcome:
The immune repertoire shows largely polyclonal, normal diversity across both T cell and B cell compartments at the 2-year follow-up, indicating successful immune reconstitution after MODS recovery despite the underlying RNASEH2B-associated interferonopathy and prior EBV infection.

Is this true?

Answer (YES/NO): NO